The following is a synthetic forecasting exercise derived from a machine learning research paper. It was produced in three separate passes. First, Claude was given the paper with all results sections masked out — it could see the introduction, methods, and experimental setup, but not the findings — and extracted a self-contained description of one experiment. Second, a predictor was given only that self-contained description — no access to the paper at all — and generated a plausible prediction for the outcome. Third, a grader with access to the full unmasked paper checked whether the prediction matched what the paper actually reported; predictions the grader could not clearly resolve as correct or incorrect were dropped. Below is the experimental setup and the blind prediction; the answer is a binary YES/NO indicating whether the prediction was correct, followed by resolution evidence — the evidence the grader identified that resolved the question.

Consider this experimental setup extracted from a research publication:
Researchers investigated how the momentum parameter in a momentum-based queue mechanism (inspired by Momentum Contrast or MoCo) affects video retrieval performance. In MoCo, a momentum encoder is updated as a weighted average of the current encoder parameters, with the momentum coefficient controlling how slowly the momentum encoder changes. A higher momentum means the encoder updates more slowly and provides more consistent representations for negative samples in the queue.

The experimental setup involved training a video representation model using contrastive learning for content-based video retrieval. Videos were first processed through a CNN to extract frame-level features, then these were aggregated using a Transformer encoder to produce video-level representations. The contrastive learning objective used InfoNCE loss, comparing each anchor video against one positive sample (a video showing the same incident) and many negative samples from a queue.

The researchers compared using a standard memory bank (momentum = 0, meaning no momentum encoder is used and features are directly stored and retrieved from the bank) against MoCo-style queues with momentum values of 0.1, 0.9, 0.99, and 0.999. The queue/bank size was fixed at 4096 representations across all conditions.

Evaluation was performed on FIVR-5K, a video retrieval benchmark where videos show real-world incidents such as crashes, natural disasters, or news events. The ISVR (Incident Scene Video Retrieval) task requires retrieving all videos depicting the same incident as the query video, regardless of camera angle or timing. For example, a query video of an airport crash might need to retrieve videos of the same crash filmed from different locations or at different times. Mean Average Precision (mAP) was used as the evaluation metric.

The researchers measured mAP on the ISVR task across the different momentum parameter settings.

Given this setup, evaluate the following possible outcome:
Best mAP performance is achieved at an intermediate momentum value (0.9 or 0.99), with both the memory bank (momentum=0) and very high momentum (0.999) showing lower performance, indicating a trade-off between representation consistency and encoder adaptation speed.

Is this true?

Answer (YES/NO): NO